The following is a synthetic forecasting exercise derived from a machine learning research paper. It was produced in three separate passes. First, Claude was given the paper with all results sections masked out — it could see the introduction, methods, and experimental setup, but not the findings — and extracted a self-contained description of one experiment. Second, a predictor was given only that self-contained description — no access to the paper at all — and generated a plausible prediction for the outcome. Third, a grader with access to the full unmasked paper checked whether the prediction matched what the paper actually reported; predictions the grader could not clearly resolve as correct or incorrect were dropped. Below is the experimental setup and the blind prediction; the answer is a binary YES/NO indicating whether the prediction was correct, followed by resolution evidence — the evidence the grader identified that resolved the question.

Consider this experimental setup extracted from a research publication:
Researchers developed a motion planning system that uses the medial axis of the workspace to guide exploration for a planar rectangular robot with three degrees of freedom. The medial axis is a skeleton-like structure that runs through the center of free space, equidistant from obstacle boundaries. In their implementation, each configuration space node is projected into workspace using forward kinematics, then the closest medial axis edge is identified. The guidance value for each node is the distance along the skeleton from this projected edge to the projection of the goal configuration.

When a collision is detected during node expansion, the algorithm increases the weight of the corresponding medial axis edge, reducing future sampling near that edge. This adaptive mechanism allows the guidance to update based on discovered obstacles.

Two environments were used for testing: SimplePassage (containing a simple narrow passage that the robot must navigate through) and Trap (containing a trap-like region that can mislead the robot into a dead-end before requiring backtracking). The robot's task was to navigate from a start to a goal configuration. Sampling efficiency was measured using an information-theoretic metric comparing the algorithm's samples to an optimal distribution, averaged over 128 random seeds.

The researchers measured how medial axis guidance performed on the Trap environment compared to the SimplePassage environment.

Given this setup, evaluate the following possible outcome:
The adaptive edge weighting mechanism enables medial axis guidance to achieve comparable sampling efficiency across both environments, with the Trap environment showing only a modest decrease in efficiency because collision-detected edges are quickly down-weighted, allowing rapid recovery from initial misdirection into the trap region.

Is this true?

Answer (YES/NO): NO